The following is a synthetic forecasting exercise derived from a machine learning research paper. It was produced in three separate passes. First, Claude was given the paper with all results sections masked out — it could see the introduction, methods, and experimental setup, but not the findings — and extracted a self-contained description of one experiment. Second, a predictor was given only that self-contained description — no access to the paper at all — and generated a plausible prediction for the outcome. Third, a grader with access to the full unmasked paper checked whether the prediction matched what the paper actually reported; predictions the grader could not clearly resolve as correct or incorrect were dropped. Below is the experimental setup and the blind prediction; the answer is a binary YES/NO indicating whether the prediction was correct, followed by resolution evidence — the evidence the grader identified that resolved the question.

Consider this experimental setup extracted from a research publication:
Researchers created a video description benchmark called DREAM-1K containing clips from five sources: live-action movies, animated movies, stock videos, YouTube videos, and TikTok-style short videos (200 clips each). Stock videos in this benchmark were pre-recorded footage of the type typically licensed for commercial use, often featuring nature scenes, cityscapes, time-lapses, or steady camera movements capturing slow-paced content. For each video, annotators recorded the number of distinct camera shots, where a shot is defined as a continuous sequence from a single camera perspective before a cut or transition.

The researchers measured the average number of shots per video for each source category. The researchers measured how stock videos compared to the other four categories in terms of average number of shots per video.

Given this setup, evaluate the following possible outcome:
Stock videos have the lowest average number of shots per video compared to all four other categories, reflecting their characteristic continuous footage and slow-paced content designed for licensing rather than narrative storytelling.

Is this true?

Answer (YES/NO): YES